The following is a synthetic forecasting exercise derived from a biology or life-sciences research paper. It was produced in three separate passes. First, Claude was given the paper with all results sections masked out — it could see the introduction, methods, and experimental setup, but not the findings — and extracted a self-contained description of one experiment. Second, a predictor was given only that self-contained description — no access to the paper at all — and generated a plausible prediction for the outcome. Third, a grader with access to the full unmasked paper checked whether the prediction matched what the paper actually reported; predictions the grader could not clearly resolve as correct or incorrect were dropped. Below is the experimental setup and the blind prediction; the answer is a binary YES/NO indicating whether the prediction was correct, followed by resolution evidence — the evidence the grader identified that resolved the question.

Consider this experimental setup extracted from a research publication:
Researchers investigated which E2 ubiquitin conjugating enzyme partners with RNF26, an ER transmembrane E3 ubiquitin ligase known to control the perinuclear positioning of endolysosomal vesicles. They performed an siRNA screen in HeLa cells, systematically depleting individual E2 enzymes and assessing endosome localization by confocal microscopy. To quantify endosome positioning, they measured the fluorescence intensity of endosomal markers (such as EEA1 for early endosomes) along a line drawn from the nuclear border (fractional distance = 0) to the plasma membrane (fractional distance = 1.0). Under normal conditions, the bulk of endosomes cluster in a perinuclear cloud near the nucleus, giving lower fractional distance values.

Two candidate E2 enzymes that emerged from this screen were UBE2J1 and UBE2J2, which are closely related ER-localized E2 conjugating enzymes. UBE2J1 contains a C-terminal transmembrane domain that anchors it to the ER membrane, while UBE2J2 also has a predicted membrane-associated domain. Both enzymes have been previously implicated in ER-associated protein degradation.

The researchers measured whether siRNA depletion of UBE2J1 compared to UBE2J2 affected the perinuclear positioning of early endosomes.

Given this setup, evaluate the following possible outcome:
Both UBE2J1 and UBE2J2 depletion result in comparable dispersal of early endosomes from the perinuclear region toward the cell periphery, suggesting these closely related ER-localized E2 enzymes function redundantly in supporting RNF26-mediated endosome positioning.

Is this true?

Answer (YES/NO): NO